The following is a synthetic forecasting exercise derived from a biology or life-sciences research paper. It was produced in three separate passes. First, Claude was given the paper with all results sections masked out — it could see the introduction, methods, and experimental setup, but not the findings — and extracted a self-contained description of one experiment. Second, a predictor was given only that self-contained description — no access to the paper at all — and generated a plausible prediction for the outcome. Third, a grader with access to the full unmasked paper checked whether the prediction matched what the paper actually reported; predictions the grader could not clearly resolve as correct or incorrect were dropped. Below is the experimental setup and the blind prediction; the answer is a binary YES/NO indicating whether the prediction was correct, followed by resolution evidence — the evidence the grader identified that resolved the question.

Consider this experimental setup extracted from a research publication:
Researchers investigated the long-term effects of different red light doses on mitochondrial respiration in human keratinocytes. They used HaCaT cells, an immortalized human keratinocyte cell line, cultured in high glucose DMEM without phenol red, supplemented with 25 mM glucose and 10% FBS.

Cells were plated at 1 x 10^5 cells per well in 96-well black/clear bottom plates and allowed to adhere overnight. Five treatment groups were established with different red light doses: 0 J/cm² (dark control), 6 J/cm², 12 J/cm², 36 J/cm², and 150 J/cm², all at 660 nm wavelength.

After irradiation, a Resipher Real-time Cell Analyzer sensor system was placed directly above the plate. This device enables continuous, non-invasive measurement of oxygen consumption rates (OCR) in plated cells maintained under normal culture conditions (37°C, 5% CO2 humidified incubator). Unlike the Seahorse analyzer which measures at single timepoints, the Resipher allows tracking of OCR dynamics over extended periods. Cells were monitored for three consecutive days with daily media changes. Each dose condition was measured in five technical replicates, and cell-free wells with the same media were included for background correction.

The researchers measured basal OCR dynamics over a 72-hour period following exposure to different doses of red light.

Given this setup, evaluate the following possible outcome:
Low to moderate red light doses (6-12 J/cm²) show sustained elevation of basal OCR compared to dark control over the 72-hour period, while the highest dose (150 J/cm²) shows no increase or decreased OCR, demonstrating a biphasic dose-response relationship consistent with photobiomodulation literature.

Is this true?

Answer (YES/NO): NO